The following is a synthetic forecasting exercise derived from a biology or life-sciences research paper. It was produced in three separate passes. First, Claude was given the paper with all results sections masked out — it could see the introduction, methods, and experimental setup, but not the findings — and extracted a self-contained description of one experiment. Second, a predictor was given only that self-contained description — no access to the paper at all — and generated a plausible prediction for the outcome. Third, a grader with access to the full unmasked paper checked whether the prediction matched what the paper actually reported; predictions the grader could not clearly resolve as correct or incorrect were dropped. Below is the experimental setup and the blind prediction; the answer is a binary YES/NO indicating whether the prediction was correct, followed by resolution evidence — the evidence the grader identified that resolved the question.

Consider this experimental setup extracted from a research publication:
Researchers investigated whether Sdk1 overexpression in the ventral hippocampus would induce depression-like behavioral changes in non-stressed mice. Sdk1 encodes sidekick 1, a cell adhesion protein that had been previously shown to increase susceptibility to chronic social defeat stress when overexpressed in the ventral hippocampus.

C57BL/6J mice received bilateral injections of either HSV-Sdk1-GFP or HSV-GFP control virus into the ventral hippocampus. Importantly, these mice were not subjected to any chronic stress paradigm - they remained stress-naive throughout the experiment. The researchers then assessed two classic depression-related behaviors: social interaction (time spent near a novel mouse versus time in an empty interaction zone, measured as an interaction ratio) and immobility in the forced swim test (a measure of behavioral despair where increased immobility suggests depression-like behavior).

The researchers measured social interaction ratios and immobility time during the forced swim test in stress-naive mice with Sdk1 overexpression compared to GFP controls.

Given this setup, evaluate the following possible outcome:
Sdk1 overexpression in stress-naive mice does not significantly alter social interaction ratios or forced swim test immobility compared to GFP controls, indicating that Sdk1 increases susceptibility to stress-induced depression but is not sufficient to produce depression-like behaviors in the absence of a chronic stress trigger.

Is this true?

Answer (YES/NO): YES